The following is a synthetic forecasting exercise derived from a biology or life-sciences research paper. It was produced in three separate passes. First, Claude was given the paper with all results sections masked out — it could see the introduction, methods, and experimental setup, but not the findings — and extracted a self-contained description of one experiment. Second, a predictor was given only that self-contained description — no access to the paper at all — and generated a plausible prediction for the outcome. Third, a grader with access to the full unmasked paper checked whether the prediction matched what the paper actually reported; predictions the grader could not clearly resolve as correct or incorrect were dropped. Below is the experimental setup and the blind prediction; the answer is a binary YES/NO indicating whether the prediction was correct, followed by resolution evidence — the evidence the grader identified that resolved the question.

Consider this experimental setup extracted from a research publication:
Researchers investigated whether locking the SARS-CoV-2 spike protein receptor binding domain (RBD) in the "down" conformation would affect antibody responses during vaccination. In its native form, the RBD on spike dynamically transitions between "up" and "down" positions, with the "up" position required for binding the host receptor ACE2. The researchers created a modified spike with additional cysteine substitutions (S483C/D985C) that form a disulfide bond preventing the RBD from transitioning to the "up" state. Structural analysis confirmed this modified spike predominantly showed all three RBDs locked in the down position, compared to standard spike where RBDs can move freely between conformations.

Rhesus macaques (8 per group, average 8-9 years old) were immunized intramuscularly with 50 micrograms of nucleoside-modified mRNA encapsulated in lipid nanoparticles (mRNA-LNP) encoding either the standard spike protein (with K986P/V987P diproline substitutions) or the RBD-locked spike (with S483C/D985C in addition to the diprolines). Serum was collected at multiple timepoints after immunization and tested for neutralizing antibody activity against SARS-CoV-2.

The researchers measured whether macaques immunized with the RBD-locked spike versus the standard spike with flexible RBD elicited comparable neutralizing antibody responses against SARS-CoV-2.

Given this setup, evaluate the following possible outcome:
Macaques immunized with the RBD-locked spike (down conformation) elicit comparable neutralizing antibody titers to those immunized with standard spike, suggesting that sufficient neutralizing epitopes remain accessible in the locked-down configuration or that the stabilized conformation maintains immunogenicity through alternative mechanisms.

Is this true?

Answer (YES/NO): YES